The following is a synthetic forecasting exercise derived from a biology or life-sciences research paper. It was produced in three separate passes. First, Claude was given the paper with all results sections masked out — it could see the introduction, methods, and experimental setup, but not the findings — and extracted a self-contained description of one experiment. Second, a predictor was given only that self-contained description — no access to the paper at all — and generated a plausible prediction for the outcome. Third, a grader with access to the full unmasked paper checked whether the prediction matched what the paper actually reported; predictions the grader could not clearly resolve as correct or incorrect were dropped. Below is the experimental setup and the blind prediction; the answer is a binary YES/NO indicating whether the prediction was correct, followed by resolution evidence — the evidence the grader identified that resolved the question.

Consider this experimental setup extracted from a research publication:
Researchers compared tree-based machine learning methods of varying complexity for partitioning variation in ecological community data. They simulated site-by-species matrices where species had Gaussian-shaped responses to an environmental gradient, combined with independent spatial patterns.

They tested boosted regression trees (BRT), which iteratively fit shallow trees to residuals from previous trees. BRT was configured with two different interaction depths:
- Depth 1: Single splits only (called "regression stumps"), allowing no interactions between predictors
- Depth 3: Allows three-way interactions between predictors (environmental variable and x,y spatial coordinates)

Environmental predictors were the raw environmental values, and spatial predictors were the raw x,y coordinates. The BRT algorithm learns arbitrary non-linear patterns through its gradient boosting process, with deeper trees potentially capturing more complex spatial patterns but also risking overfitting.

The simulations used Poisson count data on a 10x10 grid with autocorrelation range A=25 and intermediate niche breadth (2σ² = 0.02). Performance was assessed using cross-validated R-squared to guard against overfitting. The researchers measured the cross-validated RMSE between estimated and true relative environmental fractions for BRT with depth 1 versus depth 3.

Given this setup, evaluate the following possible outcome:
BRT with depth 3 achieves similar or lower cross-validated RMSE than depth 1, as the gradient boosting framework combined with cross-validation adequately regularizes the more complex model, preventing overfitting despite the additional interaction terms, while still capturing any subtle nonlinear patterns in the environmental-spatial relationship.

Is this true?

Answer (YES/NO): YES